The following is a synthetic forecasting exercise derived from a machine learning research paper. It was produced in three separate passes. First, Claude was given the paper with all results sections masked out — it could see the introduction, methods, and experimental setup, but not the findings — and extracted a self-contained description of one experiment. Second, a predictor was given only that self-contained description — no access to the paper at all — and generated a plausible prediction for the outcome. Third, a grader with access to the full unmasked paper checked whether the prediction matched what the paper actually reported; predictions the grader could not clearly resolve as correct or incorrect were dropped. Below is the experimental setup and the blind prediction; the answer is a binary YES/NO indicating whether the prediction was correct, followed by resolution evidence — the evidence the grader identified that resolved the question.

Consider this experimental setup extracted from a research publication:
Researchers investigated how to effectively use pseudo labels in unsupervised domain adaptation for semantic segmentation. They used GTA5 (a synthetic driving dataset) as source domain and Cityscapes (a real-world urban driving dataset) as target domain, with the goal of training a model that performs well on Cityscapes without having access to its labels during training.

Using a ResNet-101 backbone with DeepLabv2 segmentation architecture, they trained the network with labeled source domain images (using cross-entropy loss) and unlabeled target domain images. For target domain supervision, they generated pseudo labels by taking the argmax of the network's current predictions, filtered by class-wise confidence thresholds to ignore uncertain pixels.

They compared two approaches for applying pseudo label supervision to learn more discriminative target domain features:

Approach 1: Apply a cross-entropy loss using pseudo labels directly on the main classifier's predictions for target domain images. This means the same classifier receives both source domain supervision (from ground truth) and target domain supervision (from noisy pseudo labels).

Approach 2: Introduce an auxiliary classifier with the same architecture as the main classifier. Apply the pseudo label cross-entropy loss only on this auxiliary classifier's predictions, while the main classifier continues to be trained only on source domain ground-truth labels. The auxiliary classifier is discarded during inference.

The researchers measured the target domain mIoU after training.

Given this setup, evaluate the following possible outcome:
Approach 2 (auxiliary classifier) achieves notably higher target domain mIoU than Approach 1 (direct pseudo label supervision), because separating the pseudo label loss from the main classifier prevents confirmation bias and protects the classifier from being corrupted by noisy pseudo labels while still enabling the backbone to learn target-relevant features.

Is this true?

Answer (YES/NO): YES